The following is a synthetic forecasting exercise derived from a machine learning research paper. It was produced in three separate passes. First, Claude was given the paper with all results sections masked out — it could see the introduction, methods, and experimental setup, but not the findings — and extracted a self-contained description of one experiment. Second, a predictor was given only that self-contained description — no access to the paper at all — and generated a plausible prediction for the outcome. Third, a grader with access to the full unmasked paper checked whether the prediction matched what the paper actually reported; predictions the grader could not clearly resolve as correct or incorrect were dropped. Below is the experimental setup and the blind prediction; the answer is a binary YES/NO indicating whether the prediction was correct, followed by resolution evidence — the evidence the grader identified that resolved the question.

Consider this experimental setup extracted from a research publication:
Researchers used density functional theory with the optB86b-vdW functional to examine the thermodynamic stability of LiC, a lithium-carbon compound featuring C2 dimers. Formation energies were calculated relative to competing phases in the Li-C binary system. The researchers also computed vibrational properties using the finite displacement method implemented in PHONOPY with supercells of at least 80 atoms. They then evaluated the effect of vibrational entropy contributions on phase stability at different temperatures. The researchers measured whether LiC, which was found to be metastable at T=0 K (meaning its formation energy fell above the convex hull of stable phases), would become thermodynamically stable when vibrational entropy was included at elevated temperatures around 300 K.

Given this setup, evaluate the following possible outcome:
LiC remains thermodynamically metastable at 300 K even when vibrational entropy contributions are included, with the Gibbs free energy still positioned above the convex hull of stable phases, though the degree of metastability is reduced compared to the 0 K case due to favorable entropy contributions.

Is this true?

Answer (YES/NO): NO